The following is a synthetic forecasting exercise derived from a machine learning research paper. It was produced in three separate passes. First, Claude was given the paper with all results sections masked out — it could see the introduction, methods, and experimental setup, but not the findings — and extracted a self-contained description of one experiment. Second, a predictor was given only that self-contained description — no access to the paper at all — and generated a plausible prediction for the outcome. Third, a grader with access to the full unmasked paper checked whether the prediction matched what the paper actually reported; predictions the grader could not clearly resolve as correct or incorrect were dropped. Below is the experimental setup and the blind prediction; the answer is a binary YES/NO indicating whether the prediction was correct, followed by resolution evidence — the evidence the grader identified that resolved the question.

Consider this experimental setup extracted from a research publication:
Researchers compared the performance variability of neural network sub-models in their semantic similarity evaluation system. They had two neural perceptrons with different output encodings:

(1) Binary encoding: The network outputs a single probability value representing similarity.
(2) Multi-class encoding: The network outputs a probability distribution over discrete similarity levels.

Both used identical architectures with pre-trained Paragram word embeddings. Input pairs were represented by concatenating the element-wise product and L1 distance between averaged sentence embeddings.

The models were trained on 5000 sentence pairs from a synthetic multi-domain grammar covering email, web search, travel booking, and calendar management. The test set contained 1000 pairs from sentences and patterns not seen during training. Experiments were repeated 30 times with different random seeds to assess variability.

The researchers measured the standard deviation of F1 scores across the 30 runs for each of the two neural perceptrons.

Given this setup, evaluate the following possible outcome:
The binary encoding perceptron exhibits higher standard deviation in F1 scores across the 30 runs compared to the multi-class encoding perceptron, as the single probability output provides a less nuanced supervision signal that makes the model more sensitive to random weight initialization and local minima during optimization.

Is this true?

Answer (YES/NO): YES